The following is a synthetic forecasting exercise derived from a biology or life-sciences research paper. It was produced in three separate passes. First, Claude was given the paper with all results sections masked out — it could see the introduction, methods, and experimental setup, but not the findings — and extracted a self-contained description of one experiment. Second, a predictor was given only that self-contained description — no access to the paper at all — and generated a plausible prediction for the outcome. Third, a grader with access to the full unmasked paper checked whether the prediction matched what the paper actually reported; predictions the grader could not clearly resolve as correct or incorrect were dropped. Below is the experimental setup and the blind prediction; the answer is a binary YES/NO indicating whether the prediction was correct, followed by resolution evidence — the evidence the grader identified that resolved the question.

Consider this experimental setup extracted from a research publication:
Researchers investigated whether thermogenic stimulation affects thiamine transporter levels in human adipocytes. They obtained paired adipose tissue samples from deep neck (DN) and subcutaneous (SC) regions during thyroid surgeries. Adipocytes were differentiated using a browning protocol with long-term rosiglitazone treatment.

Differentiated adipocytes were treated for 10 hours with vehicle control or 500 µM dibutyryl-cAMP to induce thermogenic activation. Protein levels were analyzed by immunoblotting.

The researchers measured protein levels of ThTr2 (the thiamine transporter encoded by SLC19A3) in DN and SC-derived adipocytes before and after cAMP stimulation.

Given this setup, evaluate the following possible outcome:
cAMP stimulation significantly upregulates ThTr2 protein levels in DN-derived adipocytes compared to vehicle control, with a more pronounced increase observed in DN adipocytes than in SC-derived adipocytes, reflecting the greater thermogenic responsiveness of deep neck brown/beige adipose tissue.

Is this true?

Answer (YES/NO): NO